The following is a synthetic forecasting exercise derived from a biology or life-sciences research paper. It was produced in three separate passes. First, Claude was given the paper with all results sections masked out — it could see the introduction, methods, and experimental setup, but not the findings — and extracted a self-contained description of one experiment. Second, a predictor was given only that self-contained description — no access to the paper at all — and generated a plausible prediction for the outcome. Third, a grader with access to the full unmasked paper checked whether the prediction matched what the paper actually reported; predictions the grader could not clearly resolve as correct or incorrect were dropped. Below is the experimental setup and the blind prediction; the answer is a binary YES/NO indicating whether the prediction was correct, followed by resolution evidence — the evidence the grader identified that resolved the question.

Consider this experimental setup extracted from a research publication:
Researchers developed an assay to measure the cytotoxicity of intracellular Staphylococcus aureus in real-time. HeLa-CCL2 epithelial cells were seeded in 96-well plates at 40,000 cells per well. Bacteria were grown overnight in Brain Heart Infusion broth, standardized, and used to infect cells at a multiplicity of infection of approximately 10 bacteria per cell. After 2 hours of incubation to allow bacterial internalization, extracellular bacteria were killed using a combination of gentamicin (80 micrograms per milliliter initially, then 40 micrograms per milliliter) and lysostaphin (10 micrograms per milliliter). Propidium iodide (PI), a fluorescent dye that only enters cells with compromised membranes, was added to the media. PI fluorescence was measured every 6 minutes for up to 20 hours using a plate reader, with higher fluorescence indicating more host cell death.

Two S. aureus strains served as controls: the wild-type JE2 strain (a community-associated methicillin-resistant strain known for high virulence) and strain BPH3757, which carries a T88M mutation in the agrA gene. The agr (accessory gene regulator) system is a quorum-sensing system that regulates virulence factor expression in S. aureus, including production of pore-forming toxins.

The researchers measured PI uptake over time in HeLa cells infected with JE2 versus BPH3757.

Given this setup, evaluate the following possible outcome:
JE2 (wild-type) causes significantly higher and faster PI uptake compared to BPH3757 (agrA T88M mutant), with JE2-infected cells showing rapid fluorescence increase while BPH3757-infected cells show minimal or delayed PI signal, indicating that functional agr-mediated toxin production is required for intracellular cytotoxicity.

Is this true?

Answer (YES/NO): YES